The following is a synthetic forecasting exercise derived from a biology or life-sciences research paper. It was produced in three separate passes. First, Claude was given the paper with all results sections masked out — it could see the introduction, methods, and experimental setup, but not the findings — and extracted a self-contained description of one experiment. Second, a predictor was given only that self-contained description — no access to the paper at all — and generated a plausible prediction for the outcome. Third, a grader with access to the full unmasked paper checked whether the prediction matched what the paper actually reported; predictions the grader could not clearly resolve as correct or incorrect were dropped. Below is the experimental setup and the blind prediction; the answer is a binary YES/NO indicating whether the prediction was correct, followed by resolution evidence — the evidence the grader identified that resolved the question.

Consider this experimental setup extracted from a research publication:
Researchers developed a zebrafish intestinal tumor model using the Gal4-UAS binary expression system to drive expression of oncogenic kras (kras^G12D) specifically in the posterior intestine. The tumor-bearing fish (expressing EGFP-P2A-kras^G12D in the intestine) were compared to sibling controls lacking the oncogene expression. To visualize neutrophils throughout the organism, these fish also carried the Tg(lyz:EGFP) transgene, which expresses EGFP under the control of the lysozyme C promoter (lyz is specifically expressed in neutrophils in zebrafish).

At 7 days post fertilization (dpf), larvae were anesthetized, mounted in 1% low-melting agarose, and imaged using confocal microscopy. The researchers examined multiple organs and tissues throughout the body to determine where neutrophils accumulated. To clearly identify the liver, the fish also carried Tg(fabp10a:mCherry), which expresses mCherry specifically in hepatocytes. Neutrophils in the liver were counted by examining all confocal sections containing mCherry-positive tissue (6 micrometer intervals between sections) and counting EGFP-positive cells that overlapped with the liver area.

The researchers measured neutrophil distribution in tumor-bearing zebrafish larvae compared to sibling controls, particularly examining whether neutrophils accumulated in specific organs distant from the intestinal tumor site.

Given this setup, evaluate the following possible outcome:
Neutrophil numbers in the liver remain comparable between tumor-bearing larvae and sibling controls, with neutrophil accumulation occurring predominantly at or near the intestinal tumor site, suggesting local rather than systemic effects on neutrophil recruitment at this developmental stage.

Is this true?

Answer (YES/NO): NO